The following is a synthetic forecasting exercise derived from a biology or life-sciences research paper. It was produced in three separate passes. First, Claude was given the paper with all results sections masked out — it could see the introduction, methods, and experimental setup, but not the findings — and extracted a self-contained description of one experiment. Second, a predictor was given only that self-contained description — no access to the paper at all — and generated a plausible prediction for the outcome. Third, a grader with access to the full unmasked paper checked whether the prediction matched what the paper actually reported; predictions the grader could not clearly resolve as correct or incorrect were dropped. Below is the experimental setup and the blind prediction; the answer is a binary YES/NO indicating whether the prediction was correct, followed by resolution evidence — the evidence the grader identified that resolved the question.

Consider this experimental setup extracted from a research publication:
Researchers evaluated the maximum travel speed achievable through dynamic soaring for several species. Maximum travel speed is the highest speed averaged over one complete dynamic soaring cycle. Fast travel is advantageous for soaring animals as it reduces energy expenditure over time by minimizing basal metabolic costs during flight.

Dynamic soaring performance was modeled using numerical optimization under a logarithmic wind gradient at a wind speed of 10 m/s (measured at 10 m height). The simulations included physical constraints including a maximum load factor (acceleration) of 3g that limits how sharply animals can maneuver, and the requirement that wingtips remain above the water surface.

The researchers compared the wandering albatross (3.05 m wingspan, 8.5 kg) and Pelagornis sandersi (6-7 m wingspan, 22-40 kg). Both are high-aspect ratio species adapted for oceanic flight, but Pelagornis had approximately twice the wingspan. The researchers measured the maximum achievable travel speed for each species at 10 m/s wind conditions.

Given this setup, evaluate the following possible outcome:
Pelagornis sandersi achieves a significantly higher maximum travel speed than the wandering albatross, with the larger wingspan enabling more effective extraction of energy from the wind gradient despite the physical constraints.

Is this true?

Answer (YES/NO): NO